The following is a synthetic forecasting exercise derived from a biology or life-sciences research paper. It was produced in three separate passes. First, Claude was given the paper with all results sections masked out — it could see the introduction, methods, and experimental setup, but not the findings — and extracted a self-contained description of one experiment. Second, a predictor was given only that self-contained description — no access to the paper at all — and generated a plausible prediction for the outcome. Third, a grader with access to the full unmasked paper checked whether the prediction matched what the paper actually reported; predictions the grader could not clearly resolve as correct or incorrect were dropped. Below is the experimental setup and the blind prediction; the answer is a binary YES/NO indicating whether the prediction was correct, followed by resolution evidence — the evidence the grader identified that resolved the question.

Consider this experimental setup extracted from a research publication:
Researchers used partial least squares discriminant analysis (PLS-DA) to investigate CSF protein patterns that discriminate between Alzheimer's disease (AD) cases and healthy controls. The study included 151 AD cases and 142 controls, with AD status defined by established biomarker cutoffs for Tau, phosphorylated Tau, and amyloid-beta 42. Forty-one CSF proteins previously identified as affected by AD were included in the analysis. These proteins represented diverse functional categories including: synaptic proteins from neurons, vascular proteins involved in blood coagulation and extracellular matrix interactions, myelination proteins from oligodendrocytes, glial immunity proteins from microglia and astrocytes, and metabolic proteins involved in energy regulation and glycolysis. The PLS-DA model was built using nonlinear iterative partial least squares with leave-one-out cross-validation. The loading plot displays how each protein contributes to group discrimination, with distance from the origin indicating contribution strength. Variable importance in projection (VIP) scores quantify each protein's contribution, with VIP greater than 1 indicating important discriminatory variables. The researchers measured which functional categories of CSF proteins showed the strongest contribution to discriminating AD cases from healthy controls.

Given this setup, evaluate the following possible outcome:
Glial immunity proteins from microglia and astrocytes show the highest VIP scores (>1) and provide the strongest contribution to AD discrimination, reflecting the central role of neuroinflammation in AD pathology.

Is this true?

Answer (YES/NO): NO